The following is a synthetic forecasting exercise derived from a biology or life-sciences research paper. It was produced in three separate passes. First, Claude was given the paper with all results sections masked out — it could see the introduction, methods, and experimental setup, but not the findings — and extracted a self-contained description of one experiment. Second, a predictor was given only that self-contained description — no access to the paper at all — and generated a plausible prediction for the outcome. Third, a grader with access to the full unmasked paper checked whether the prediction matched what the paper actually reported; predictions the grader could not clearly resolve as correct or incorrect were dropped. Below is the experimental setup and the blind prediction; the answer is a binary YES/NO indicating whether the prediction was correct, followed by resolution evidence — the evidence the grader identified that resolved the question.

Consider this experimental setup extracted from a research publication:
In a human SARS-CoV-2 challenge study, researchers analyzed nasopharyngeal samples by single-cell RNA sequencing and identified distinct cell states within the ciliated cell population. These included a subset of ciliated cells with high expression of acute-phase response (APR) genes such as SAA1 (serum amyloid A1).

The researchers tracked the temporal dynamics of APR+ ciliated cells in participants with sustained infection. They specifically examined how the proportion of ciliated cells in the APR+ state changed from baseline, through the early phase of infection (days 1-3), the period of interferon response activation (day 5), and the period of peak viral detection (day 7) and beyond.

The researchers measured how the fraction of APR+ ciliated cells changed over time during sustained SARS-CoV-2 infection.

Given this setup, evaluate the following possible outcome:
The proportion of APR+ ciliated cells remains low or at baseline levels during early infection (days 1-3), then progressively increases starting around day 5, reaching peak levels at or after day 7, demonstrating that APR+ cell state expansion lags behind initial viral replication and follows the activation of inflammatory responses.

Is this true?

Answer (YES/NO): NO